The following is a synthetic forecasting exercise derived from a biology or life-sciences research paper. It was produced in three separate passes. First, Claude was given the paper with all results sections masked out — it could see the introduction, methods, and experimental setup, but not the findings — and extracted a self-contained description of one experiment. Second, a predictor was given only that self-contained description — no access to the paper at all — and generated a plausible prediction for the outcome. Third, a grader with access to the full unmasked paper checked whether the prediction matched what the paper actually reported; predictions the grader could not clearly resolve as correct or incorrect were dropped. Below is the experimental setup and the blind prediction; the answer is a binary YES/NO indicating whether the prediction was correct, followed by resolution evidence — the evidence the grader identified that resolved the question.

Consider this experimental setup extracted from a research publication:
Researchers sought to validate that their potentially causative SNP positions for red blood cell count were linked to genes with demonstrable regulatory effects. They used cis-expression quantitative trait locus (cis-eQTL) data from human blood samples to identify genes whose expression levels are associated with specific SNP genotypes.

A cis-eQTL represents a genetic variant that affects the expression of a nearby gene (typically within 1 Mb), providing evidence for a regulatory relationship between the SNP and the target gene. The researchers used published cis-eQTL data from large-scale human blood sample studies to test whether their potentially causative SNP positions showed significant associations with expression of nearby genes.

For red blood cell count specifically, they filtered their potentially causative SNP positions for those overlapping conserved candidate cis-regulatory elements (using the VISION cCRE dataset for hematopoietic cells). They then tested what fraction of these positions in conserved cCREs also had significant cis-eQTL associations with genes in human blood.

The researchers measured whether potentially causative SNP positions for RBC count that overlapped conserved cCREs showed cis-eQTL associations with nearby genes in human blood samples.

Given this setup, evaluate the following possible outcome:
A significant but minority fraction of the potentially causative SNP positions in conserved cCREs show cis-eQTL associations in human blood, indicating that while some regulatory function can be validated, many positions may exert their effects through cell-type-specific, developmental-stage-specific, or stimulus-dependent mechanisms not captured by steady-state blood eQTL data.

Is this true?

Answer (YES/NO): YES